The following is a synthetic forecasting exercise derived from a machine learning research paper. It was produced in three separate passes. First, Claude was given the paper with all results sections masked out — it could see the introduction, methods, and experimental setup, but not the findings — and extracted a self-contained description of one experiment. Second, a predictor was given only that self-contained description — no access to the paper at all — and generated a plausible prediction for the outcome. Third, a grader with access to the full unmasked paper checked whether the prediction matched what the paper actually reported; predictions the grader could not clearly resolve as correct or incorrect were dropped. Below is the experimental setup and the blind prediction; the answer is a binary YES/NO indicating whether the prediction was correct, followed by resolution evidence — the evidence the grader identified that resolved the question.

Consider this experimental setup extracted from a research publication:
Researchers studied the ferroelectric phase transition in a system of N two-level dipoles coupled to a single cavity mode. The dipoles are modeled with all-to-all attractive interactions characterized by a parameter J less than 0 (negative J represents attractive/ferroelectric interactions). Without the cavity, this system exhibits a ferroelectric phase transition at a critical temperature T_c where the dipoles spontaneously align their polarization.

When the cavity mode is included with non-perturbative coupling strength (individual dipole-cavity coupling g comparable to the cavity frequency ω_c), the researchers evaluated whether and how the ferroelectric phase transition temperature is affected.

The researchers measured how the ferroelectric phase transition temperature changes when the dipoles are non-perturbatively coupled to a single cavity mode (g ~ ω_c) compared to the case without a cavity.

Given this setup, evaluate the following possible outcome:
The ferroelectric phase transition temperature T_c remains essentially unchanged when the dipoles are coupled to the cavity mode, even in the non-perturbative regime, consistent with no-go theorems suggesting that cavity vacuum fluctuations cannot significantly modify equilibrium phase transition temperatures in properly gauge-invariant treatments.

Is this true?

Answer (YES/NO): NO